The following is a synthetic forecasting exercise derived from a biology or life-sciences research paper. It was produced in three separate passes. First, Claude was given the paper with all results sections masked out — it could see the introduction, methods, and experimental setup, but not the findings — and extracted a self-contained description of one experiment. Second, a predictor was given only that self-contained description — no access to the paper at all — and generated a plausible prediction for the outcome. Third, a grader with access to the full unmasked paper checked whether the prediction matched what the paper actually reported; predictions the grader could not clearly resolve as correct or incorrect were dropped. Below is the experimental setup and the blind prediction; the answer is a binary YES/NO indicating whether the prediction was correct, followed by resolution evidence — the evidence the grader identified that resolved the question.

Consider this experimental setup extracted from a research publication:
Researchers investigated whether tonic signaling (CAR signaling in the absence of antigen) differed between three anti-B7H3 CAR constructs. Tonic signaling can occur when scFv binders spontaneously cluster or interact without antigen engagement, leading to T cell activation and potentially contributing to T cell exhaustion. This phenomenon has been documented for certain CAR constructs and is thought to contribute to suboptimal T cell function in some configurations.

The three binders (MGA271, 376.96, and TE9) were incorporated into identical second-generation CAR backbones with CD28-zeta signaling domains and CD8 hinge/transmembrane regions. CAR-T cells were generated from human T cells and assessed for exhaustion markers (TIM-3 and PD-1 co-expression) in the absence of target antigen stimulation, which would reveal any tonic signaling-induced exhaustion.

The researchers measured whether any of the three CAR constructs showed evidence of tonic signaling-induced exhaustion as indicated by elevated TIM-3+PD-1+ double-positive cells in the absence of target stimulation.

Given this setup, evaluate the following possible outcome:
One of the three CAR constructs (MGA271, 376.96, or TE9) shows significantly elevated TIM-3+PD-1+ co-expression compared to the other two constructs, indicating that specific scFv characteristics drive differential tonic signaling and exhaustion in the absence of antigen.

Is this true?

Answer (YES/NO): NO